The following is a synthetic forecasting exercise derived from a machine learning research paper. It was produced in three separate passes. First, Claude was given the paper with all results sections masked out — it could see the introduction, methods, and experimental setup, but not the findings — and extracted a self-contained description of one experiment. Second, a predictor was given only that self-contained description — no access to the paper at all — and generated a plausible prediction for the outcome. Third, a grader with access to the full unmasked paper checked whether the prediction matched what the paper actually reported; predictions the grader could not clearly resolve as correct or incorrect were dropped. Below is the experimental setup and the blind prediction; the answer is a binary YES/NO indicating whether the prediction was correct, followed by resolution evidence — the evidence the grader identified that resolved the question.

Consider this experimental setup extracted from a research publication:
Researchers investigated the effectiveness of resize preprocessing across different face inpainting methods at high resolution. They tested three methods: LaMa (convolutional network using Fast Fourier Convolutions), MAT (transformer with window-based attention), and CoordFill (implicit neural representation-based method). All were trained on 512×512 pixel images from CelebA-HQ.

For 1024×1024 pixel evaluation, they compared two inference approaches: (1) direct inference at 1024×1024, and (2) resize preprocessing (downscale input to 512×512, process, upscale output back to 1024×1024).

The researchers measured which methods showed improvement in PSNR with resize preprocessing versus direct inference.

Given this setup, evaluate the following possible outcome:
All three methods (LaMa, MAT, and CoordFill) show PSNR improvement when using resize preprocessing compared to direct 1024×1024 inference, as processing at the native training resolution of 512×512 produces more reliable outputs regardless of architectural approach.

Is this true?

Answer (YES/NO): YES